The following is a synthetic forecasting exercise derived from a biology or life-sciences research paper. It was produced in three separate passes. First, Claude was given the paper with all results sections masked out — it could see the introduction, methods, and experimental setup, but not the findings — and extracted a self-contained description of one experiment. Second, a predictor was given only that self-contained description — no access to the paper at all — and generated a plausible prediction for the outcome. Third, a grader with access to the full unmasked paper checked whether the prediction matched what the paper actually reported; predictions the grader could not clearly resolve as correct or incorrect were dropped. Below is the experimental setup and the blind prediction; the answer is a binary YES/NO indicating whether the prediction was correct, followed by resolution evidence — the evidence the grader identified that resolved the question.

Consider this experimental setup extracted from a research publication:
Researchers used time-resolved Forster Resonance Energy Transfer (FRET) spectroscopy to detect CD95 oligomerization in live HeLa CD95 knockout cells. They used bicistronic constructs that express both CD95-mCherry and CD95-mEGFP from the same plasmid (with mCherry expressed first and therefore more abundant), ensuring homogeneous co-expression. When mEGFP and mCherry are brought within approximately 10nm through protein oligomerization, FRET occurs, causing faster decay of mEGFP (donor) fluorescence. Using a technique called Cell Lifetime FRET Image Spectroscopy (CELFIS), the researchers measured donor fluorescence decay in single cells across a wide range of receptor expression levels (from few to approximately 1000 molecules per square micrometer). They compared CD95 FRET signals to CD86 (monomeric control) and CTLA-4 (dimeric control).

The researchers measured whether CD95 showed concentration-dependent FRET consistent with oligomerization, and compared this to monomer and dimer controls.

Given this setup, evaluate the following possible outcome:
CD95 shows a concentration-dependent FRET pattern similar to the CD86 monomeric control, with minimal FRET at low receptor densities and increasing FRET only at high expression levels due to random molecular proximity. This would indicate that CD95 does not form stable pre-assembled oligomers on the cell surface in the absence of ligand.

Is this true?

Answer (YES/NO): YES